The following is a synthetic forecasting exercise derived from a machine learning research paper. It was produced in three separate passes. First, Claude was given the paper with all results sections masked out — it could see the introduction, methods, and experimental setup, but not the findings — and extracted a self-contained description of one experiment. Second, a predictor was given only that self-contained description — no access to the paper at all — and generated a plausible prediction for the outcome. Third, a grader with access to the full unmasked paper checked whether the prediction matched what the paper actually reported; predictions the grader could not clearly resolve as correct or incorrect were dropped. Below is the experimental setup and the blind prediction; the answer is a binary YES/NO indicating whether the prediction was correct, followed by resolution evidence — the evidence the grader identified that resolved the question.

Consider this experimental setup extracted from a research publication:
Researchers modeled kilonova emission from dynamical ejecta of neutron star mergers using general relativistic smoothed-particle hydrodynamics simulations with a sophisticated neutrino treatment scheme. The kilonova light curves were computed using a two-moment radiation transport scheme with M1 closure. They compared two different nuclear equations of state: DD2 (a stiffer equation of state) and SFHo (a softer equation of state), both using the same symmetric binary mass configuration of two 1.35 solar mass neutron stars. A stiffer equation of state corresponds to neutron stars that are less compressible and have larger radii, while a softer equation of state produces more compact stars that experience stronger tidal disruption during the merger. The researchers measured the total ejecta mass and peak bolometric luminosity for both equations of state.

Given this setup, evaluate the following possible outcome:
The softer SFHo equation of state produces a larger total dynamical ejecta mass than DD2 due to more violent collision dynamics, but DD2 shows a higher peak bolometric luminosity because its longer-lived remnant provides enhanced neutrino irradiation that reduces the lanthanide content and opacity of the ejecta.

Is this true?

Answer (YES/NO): NO